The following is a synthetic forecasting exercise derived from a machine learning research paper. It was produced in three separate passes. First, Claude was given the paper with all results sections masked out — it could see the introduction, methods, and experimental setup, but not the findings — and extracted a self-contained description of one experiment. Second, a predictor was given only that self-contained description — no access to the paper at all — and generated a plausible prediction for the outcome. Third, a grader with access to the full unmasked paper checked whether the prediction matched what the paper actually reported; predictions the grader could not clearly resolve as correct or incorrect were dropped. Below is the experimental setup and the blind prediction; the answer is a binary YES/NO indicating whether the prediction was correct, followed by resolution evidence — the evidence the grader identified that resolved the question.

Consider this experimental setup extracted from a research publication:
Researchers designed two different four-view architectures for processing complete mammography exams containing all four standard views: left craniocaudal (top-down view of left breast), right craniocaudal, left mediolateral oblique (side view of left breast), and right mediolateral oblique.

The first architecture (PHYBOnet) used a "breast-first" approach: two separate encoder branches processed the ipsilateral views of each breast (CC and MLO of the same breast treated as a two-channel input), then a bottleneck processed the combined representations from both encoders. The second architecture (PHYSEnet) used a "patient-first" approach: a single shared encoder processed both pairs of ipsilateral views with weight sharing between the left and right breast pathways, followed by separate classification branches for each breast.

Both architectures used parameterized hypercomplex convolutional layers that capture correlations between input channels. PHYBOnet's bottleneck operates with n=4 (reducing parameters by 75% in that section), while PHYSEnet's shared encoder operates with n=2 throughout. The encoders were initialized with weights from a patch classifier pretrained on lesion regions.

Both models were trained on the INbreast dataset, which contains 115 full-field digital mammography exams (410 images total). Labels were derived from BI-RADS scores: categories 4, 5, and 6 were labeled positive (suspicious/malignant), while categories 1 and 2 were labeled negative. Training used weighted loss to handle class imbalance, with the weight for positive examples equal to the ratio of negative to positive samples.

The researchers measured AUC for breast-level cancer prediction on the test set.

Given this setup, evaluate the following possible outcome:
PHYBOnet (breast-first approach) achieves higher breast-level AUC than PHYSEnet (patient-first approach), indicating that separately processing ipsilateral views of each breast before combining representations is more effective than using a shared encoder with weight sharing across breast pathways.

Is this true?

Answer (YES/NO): NO